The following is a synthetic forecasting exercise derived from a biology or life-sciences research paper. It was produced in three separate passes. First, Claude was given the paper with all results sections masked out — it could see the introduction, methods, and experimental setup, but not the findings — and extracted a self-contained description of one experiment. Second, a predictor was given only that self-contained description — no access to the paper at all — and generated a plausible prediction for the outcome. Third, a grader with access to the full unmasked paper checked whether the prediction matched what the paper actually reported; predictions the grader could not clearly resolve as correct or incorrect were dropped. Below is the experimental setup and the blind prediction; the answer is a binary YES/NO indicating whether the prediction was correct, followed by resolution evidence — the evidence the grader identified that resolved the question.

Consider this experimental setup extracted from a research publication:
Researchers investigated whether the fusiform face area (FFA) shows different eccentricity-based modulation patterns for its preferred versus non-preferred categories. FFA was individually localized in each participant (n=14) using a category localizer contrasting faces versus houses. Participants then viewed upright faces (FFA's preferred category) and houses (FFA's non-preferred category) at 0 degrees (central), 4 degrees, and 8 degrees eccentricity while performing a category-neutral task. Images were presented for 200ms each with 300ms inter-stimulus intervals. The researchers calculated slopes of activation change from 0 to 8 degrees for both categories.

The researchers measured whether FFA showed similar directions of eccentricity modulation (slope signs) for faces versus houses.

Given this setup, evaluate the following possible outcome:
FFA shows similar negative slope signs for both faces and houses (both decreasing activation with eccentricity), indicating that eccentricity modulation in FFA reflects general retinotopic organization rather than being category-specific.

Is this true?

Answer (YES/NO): YES